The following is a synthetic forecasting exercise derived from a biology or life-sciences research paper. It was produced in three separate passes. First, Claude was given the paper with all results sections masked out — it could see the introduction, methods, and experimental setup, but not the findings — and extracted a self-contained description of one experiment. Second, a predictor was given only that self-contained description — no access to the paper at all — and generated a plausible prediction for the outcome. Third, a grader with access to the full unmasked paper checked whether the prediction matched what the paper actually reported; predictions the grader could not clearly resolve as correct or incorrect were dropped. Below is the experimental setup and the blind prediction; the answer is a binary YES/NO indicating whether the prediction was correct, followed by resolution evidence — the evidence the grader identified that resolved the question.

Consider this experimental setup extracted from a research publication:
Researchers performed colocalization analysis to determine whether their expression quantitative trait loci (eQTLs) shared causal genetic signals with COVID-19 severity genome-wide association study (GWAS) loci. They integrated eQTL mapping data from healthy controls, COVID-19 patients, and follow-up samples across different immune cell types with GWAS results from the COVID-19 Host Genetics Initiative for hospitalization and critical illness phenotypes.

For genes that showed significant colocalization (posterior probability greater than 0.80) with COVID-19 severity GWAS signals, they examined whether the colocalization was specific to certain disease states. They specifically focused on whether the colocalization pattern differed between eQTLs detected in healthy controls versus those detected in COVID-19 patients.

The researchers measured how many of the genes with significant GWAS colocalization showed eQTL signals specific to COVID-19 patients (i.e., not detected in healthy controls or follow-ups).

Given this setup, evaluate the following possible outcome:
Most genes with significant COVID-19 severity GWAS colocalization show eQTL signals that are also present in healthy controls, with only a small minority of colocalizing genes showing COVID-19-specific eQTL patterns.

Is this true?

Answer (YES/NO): NO